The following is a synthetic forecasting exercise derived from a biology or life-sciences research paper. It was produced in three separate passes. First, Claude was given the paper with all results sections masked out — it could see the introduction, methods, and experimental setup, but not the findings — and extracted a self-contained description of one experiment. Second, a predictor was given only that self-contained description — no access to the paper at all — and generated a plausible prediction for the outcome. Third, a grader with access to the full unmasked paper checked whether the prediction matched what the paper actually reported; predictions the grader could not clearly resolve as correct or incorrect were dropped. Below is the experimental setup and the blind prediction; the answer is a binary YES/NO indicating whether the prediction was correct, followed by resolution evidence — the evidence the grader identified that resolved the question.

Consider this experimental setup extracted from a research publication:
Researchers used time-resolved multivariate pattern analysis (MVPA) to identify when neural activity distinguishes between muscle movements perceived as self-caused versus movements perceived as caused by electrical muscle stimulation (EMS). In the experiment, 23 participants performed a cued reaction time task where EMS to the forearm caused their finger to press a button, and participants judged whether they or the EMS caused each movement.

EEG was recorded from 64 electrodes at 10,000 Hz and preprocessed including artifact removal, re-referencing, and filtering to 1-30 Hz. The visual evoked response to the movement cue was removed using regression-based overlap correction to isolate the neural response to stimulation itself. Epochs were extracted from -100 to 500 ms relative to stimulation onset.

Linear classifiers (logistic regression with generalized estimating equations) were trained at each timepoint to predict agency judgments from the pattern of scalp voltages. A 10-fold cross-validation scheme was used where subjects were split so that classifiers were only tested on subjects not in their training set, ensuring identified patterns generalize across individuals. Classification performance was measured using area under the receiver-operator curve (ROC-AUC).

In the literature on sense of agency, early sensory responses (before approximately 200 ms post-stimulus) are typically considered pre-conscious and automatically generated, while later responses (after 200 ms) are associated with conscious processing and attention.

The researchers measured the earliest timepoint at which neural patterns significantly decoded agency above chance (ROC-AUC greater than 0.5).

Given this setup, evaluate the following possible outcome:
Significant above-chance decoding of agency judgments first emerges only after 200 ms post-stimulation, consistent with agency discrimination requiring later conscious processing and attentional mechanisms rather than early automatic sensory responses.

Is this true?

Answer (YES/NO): NO